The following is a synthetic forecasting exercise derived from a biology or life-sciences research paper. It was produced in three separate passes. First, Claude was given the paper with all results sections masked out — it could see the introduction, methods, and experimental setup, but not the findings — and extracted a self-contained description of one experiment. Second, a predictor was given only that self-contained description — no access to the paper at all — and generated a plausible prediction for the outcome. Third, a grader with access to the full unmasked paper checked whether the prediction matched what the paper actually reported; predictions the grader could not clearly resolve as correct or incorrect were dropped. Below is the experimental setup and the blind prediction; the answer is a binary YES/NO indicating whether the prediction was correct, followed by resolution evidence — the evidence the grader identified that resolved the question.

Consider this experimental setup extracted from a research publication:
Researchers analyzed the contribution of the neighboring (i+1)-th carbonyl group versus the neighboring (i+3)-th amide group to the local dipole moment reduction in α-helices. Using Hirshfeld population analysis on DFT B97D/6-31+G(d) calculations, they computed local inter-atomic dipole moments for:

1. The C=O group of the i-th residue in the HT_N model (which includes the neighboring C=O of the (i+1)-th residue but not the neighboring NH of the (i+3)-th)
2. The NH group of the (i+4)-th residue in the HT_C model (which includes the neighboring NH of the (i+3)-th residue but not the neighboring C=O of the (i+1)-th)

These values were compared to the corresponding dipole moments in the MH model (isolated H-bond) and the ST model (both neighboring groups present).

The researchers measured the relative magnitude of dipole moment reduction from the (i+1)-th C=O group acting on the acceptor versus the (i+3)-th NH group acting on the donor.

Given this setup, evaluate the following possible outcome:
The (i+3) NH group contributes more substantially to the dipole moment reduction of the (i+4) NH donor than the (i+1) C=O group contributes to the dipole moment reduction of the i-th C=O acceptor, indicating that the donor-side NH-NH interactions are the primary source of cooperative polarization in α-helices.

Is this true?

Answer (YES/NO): YES